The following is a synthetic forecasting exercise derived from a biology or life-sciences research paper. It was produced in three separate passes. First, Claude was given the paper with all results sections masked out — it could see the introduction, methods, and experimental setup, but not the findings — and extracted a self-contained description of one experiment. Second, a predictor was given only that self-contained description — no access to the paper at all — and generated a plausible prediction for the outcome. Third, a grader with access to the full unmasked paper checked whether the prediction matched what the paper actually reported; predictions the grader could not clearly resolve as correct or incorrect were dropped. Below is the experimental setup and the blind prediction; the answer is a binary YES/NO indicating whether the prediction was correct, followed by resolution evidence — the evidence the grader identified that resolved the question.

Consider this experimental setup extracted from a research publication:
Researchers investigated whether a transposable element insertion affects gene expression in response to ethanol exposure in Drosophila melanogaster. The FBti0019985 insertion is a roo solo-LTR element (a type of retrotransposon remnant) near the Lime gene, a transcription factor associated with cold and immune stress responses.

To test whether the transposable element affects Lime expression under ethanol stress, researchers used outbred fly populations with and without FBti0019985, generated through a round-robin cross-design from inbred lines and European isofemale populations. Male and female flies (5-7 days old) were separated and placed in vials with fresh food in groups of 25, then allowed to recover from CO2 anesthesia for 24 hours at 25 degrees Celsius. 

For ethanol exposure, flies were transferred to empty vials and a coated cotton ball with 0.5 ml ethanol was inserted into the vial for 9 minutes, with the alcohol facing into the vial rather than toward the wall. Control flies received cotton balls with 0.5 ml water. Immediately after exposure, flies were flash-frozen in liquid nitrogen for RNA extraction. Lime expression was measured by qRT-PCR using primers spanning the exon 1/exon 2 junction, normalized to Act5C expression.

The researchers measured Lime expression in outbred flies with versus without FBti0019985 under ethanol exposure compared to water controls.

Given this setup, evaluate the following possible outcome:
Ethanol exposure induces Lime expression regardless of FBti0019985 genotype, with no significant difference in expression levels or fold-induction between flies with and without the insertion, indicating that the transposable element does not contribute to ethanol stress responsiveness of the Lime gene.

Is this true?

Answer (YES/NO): NO